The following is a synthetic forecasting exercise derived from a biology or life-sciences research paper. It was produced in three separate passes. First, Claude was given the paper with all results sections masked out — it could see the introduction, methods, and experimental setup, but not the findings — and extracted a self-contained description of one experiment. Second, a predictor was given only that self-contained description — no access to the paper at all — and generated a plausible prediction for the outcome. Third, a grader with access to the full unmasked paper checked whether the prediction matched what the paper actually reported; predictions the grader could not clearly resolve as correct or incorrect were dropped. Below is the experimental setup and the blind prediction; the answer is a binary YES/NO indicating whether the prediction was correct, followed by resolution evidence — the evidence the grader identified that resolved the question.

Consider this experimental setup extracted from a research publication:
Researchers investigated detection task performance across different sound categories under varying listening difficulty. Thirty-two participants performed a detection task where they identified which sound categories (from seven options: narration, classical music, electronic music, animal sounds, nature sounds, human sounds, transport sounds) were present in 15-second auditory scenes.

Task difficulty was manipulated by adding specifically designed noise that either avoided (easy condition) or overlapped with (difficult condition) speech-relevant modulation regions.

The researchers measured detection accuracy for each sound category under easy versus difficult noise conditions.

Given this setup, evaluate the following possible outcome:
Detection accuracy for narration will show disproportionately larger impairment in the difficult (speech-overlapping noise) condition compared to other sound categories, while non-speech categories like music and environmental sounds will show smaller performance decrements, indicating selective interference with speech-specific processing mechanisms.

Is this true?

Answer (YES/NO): NO